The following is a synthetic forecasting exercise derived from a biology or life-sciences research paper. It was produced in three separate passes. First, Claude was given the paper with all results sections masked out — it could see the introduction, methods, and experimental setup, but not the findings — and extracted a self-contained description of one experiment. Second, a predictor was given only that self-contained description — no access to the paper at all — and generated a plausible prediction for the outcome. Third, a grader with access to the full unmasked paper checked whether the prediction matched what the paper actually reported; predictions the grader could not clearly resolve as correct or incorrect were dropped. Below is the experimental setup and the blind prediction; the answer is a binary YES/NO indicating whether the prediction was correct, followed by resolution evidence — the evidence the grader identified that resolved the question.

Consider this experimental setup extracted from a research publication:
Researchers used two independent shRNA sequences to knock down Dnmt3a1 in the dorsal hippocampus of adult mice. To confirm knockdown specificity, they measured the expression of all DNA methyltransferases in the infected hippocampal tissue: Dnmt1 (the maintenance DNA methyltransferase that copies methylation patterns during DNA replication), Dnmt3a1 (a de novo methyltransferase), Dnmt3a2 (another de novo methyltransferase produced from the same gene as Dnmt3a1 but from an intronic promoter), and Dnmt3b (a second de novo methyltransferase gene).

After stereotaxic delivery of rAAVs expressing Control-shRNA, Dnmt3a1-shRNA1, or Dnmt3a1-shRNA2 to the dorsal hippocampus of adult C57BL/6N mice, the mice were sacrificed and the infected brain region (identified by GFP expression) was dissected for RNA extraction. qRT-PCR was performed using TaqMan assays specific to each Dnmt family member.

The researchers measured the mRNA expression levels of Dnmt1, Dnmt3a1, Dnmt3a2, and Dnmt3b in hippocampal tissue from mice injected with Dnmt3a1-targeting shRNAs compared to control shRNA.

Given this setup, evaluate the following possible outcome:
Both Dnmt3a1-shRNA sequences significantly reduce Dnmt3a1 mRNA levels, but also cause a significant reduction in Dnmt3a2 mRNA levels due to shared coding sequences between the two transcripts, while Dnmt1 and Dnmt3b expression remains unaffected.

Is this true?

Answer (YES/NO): NO